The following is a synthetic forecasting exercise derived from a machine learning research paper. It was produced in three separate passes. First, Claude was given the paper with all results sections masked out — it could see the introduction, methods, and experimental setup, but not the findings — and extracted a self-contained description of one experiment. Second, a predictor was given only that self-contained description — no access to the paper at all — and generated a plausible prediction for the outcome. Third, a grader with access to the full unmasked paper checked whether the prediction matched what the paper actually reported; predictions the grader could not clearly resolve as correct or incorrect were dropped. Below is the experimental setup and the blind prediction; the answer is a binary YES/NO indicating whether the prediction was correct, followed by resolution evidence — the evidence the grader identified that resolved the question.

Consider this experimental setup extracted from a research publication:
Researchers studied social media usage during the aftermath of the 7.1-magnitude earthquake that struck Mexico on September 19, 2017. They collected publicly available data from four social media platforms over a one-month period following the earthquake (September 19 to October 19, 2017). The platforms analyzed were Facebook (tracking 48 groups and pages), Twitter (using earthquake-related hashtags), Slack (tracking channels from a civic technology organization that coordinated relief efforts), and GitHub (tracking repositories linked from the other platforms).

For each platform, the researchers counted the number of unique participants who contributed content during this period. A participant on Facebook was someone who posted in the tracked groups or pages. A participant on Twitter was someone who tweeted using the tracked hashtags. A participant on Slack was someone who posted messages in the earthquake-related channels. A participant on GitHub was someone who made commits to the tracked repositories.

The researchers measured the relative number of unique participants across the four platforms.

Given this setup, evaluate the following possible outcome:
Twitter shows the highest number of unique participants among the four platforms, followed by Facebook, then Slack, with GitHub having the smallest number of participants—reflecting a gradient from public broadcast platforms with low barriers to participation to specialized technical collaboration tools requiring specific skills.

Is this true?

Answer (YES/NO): YES